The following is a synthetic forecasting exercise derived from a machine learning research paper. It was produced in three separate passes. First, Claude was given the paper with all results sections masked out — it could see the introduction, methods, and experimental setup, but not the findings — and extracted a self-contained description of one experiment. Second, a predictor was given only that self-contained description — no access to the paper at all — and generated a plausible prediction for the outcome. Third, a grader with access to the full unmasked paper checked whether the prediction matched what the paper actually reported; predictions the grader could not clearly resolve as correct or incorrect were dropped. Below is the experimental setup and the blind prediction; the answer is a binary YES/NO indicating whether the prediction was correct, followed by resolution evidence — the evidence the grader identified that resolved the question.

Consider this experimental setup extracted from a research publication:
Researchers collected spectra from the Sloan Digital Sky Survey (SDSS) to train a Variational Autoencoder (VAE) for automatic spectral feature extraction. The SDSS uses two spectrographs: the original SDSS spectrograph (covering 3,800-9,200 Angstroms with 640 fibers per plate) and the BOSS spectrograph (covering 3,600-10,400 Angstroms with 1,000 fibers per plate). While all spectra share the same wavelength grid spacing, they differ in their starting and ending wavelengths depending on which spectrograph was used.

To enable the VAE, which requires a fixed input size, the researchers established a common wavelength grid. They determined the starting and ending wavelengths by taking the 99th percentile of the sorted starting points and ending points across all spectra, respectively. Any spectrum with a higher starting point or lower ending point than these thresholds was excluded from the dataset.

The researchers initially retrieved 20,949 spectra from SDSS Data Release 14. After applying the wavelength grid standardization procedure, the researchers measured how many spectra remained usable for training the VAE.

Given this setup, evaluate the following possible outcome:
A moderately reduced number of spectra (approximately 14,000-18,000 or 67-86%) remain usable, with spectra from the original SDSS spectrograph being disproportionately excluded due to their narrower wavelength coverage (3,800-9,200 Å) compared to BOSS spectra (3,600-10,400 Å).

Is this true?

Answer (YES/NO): NO